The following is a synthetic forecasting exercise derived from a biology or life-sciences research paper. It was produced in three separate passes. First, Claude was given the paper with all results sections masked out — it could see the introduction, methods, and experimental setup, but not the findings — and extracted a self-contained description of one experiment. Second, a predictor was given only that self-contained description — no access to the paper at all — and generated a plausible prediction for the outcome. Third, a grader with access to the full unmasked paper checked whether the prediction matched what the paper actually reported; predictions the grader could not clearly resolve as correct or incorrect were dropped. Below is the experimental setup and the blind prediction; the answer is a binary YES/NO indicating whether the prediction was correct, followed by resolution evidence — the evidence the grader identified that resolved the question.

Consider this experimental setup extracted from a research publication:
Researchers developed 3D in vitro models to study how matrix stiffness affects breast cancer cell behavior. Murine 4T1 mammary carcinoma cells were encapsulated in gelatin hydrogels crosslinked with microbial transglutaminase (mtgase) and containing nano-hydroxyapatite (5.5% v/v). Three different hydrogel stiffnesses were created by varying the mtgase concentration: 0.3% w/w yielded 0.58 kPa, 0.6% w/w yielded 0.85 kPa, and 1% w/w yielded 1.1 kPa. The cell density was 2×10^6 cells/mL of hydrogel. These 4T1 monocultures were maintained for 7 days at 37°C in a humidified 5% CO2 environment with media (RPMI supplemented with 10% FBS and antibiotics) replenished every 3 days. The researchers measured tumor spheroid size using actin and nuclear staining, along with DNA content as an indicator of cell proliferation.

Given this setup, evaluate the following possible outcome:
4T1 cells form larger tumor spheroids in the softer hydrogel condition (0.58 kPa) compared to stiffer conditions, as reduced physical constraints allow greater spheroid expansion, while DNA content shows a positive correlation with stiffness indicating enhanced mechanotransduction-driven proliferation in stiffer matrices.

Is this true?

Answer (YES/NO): NO